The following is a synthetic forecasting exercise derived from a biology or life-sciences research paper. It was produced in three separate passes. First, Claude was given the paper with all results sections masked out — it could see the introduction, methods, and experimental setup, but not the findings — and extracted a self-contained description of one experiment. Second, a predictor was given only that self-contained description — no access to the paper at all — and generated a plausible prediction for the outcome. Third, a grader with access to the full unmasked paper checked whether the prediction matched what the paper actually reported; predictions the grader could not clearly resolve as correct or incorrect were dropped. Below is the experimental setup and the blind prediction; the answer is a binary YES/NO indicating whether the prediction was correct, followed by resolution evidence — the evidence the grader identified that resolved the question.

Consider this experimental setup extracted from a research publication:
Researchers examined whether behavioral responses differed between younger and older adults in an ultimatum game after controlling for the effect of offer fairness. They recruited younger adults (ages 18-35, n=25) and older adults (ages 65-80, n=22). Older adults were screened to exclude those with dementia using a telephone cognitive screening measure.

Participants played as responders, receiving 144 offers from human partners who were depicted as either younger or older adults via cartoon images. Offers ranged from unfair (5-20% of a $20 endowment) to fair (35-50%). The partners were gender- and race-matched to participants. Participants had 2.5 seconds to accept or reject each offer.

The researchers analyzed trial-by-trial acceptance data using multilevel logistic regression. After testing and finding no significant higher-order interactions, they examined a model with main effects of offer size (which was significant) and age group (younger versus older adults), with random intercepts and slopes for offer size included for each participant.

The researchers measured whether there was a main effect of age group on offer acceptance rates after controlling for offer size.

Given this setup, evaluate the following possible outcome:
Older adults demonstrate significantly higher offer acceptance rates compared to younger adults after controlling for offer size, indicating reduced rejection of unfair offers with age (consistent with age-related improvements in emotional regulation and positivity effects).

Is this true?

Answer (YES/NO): NO